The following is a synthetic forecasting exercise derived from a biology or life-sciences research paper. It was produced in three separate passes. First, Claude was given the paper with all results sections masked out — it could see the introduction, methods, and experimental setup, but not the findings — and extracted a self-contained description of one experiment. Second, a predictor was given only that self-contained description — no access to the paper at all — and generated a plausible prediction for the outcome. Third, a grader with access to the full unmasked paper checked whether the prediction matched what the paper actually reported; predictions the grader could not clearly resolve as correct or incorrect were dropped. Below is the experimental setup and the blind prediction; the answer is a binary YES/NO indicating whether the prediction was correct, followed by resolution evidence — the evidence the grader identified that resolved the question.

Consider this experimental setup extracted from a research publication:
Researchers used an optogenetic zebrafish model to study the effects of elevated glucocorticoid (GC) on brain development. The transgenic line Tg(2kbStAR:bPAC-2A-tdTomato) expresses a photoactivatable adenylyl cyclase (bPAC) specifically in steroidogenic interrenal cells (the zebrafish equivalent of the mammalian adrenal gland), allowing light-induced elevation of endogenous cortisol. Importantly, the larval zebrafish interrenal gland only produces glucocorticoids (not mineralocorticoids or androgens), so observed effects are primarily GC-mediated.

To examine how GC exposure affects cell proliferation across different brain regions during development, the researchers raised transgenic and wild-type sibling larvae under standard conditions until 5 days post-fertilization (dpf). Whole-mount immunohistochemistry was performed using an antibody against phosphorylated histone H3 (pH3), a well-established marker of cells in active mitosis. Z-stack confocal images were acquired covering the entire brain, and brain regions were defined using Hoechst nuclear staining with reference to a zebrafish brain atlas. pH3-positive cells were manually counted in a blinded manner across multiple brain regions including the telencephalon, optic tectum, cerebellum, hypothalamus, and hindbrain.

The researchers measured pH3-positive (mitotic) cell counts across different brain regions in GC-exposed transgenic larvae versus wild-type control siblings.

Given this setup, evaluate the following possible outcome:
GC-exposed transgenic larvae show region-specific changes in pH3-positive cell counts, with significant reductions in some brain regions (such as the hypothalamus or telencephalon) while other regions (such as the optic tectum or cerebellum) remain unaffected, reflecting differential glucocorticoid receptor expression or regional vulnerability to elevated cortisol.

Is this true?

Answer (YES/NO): NO